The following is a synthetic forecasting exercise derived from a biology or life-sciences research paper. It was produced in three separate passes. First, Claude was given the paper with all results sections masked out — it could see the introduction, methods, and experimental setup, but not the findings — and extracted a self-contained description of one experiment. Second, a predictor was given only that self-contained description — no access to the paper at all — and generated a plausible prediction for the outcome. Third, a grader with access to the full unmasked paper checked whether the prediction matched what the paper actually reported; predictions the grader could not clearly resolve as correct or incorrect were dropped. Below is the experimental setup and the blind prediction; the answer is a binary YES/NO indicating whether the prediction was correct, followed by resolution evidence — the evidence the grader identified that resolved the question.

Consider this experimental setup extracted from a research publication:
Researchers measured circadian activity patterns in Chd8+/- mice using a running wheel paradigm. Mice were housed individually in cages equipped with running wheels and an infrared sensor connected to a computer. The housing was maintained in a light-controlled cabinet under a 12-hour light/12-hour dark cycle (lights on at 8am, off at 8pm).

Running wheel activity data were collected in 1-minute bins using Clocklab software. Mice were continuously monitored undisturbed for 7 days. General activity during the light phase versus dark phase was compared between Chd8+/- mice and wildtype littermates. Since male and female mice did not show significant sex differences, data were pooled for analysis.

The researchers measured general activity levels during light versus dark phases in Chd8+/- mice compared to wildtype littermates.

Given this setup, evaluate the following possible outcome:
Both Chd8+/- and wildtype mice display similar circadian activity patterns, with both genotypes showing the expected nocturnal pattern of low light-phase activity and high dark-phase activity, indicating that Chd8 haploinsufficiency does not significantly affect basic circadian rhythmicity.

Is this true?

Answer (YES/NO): NO